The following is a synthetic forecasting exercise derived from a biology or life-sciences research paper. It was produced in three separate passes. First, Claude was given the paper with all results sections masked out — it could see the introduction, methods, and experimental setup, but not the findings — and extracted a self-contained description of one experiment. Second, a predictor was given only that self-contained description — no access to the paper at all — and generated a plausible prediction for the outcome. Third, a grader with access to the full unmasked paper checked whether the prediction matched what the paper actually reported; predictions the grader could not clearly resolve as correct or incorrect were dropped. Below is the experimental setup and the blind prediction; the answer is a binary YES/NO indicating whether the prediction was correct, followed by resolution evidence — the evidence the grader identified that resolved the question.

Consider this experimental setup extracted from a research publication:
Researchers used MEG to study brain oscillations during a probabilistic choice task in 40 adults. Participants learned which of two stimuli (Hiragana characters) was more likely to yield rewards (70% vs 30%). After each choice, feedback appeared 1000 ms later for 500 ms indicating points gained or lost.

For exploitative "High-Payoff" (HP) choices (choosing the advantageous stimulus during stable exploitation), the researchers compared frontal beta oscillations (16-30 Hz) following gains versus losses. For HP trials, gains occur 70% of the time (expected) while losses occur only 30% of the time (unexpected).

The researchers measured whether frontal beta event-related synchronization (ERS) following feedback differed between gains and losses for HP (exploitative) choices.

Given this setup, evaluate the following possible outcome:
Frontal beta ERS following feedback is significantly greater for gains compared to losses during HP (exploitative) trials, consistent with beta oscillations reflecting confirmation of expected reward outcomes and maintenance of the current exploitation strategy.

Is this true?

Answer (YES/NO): NO